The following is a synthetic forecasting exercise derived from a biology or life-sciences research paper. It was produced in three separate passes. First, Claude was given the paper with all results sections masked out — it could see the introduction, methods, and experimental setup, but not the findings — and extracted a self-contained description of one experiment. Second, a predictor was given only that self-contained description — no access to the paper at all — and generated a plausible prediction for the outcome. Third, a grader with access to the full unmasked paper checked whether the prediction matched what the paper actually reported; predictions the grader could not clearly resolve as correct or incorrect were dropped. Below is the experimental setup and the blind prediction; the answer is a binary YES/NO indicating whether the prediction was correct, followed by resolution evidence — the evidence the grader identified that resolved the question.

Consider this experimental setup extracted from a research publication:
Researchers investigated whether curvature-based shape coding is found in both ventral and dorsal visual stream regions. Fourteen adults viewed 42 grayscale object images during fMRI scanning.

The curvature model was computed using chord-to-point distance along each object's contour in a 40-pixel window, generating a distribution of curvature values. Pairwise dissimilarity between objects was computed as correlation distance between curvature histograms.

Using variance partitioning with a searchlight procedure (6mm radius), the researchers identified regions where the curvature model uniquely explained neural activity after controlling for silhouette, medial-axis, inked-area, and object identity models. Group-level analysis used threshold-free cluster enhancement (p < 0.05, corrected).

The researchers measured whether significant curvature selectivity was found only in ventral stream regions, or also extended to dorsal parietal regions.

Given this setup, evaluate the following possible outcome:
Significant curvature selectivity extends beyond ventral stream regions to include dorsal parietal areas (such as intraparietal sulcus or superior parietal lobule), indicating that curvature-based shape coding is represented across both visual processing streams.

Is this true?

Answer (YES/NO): YES